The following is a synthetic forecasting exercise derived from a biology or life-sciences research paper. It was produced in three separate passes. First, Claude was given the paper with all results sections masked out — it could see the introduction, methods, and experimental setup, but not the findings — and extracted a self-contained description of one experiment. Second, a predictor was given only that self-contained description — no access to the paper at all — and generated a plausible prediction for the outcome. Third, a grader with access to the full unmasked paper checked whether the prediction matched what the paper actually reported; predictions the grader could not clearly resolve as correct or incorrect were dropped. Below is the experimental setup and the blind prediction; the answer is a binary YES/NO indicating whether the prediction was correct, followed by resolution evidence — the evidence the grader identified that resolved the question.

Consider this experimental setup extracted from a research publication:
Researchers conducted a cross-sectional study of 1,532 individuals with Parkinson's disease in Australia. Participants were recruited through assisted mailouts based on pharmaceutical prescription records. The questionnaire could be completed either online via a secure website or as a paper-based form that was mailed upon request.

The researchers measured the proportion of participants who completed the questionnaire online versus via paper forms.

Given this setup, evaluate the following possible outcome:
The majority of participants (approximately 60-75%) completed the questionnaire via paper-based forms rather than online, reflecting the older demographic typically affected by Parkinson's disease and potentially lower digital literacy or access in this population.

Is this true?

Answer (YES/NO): NO